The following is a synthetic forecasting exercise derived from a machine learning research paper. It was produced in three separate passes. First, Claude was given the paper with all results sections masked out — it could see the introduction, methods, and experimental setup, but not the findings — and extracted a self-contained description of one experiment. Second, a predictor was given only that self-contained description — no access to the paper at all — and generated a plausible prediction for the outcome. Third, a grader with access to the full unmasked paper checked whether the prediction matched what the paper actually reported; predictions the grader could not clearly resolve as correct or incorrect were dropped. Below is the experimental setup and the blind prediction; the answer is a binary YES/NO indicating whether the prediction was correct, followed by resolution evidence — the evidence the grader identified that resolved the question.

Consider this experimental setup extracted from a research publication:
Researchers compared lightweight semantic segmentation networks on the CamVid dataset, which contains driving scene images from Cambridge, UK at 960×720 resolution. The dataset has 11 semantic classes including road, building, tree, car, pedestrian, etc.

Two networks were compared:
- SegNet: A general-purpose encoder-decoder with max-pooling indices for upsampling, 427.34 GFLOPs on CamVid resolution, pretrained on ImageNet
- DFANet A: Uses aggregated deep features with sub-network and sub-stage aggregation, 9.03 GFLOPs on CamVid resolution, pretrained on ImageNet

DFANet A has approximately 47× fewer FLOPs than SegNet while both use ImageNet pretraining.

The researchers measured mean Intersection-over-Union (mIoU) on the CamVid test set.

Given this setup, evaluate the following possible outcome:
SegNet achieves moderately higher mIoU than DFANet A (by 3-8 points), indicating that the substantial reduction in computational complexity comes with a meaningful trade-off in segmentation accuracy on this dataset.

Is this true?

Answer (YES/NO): NO